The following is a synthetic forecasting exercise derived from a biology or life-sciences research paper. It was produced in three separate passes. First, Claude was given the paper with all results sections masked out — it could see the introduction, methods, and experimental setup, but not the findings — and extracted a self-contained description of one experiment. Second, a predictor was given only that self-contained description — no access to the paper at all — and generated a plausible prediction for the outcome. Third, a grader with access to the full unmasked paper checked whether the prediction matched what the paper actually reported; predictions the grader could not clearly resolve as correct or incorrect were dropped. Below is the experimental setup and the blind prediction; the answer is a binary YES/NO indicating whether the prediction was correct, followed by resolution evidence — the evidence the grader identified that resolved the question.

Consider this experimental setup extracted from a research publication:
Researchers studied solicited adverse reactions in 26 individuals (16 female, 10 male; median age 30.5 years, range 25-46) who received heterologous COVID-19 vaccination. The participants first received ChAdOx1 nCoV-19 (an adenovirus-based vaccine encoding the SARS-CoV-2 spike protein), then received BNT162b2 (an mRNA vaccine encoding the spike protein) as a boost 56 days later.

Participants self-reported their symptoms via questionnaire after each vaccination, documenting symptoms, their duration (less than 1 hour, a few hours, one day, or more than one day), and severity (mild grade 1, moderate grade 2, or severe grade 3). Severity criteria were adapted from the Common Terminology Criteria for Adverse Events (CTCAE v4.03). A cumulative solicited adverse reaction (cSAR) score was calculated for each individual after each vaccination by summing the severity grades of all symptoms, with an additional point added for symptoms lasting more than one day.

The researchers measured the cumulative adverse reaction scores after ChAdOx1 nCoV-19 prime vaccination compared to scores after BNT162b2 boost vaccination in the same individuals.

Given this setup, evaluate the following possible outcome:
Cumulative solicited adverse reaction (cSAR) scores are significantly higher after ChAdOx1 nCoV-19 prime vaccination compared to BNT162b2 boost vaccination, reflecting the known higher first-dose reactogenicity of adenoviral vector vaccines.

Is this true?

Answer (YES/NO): YES